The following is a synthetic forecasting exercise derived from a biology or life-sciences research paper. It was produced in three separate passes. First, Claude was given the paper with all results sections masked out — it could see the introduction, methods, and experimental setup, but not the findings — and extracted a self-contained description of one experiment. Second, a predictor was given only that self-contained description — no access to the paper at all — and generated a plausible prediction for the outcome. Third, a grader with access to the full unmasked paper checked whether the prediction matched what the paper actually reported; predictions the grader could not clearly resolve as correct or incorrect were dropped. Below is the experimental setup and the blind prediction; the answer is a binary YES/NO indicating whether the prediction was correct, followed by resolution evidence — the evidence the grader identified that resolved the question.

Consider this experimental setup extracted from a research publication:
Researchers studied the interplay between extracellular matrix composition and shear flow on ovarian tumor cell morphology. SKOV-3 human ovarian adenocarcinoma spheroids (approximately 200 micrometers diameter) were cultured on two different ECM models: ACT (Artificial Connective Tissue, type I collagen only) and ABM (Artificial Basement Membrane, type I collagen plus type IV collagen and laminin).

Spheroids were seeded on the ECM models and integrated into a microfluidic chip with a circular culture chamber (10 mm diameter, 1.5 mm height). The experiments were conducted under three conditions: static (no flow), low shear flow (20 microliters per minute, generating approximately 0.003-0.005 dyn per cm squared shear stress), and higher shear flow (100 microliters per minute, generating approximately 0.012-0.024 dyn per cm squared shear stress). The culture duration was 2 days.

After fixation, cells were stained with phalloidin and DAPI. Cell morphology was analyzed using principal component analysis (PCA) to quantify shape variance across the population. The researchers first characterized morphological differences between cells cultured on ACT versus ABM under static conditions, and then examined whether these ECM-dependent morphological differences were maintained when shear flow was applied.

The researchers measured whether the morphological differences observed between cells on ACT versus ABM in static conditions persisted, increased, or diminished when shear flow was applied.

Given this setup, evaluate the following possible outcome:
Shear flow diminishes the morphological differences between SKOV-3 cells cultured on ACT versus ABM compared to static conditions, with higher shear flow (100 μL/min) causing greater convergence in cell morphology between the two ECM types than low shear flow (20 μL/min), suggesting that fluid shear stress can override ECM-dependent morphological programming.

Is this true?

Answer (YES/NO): NO